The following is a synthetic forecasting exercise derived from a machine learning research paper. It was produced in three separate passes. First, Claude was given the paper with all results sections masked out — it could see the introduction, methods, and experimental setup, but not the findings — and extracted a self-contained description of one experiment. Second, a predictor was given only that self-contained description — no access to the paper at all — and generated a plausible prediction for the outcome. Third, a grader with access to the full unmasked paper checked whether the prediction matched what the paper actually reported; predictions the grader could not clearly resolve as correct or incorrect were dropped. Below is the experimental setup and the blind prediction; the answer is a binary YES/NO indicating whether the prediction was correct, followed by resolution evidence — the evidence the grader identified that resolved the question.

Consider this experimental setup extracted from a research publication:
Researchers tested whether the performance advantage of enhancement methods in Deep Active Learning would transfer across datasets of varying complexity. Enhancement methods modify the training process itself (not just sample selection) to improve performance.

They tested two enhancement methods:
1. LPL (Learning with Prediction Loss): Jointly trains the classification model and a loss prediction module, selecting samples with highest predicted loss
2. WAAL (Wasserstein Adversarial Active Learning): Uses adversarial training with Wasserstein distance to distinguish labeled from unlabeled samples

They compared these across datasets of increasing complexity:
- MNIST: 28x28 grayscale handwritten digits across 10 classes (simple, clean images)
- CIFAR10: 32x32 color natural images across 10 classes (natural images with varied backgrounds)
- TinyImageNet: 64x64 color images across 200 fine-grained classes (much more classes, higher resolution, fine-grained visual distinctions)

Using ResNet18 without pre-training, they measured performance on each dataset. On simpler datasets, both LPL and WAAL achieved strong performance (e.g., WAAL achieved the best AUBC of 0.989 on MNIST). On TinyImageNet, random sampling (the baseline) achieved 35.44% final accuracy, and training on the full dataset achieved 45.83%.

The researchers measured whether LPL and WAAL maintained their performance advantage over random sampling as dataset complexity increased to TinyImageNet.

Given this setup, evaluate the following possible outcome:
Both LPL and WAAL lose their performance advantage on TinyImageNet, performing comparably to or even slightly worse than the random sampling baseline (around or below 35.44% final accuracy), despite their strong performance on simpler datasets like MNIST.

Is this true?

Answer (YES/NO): NO